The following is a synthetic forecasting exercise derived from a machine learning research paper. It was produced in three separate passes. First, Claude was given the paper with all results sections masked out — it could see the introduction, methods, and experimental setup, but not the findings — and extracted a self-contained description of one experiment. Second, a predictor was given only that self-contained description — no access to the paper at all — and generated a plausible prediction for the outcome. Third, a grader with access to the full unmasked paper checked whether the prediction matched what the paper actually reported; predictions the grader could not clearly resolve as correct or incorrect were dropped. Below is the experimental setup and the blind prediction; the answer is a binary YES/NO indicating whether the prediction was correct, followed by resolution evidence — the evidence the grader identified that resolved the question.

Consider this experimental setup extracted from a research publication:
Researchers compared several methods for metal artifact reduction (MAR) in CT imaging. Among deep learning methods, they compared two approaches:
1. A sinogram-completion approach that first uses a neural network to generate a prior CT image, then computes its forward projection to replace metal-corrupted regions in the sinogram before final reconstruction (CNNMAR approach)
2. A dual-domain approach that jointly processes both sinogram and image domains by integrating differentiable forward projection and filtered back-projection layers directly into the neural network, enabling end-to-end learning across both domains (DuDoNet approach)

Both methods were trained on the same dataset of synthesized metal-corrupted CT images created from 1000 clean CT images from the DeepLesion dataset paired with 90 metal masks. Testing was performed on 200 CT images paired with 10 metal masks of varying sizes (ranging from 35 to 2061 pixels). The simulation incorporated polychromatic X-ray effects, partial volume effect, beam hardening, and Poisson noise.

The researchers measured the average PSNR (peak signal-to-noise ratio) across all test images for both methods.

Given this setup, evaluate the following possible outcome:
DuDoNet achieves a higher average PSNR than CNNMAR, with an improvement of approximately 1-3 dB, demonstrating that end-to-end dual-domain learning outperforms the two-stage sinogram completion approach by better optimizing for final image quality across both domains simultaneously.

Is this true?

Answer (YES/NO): NO